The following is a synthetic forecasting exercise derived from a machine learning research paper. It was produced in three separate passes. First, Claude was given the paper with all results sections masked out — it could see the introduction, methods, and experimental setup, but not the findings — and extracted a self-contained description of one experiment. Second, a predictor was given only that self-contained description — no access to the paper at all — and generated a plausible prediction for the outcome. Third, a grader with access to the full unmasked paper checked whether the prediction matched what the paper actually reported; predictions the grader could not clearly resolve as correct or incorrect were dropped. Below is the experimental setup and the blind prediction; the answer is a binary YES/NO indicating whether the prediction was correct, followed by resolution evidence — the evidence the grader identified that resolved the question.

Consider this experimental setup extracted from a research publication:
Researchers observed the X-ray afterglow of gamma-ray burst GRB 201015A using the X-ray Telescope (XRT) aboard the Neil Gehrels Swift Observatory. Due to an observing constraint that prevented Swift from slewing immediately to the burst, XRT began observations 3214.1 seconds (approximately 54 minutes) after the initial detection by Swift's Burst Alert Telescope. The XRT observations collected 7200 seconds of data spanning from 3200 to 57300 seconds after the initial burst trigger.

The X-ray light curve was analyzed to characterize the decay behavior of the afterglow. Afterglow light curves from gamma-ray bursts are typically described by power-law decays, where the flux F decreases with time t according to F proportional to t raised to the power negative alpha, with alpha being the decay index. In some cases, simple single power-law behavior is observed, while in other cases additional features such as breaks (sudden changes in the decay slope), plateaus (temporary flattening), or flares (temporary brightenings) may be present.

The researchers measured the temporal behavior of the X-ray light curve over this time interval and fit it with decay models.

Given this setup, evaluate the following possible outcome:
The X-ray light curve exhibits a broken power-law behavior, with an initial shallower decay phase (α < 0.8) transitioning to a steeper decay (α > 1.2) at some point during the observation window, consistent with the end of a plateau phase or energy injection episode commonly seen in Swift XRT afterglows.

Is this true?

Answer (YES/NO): NO